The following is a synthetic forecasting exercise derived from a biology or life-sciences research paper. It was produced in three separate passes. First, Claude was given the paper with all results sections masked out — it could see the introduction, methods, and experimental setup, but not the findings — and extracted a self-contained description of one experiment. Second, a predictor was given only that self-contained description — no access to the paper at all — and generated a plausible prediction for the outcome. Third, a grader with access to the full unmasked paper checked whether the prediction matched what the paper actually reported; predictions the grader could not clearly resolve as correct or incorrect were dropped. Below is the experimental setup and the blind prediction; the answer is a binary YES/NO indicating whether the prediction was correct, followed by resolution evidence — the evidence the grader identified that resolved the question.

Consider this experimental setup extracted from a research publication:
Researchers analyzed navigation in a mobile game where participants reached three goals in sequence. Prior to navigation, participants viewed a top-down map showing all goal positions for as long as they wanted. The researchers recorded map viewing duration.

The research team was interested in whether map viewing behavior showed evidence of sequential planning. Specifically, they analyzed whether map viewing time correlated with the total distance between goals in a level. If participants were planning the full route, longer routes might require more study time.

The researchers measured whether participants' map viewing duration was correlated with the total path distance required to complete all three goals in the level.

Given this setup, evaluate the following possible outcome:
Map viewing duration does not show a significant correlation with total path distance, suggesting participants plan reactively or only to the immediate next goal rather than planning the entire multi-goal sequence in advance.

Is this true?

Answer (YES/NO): NO